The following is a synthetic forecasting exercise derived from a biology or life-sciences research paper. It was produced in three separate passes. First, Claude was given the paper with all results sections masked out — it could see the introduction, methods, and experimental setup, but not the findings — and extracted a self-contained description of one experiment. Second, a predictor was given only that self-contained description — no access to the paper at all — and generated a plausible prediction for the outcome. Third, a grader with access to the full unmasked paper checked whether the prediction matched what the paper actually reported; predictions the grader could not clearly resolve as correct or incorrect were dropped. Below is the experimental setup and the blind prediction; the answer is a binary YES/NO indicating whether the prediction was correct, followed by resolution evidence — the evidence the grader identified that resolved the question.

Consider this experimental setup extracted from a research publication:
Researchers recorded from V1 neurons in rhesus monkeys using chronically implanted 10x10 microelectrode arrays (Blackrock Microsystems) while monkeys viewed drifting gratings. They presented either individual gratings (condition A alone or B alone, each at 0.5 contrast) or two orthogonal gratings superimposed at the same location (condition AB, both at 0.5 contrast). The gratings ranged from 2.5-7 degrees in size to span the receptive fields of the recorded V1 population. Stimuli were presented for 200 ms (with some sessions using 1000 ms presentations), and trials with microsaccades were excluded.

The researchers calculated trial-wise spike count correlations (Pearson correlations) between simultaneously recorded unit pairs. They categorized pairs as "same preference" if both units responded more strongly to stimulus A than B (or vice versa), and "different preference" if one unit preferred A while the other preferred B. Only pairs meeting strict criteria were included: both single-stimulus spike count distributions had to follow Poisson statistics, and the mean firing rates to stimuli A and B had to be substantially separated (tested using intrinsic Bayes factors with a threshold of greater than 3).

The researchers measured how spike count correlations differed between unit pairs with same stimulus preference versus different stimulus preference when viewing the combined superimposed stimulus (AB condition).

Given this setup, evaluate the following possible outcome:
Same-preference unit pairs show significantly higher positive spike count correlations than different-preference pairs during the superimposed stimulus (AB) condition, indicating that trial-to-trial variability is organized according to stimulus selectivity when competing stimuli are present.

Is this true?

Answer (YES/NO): NO